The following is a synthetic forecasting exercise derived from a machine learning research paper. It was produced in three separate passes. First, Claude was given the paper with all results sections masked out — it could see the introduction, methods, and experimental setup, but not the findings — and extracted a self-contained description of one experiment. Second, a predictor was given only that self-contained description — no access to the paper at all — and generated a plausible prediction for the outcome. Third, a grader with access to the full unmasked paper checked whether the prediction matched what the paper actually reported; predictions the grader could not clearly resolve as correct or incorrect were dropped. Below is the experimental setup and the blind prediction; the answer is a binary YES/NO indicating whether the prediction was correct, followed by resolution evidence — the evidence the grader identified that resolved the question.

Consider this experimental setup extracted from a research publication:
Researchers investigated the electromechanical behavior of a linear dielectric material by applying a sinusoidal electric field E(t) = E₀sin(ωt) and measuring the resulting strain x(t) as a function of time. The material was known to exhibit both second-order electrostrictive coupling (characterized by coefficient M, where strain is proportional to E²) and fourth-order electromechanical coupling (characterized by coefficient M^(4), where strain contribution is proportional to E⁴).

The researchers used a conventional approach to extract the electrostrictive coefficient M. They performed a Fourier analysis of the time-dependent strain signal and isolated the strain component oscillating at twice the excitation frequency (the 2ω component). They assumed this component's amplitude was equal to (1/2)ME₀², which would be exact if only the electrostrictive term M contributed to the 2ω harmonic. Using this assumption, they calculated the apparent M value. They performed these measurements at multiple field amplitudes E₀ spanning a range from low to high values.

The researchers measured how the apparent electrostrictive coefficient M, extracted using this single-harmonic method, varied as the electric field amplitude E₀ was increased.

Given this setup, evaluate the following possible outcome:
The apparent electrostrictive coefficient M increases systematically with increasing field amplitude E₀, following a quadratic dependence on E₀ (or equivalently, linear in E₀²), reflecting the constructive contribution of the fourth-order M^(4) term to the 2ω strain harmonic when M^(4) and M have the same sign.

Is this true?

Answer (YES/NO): NO